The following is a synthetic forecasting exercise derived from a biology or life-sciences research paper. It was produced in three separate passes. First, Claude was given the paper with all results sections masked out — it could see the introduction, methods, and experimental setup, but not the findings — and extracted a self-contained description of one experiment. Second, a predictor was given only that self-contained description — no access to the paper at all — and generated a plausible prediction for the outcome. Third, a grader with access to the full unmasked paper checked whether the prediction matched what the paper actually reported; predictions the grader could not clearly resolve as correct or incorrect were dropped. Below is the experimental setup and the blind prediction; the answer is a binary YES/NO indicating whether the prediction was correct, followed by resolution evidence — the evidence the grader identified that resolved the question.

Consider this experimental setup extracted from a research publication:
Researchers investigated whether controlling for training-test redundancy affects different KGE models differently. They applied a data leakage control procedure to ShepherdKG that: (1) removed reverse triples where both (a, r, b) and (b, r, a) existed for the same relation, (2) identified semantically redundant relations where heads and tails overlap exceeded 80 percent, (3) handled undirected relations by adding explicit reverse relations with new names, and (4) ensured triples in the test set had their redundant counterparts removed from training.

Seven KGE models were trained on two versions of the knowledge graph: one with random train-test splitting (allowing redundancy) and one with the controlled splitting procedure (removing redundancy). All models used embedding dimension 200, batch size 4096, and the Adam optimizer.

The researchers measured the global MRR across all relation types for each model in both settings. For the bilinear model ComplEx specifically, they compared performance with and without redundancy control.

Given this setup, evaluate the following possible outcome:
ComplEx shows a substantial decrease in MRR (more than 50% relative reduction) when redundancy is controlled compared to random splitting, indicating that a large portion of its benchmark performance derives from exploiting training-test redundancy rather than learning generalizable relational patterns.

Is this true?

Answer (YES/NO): NO